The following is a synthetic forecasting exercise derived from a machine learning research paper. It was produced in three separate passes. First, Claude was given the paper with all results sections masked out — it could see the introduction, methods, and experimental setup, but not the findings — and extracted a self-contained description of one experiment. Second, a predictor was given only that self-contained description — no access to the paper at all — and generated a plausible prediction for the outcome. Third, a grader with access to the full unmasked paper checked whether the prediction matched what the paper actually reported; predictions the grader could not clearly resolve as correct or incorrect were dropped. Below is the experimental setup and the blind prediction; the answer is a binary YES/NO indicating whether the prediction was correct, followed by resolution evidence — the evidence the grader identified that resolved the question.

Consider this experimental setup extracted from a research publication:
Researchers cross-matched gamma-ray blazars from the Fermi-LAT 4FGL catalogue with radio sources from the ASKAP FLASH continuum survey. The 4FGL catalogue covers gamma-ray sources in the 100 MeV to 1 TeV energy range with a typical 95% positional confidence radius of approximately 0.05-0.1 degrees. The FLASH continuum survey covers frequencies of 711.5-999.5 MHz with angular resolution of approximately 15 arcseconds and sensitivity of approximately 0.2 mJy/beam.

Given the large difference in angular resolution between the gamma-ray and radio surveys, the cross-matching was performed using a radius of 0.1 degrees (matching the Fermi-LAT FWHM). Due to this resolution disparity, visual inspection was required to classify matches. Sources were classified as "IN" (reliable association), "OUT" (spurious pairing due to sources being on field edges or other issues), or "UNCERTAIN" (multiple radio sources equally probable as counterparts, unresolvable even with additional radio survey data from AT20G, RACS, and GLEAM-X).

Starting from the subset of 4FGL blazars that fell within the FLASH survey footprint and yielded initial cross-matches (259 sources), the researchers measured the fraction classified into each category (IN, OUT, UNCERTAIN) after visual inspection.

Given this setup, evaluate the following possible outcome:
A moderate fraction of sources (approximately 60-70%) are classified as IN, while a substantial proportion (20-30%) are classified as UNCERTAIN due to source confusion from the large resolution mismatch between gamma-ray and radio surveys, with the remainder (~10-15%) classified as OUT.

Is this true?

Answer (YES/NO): NO